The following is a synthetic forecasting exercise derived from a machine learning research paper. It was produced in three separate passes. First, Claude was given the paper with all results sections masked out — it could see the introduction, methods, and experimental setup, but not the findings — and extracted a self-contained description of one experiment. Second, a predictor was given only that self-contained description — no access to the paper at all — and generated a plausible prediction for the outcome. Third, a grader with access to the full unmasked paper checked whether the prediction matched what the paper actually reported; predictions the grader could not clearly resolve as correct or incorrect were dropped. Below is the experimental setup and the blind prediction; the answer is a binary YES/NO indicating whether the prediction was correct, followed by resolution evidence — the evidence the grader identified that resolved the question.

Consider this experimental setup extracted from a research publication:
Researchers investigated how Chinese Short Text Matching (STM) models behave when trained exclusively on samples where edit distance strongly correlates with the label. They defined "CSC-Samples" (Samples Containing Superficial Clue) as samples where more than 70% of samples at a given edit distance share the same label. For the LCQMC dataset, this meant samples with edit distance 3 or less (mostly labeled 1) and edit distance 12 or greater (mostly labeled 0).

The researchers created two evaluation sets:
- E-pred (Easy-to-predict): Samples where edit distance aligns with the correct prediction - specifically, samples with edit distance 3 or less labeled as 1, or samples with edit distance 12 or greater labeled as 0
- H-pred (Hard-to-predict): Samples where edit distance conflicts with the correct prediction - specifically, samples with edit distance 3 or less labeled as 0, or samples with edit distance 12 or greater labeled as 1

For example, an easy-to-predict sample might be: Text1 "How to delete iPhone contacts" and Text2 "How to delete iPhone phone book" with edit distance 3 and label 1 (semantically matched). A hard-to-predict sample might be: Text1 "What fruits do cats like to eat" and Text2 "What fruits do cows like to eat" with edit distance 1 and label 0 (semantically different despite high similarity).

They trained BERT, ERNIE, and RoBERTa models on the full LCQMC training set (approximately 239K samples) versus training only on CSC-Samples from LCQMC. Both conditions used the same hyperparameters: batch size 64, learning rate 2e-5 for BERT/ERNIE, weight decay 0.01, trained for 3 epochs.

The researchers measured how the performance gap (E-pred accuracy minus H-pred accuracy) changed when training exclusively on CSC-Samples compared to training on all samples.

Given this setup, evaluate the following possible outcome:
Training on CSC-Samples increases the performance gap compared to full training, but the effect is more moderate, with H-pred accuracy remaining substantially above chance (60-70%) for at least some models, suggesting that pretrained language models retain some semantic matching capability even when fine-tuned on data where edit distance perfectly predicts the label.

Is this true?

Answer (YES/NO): NO